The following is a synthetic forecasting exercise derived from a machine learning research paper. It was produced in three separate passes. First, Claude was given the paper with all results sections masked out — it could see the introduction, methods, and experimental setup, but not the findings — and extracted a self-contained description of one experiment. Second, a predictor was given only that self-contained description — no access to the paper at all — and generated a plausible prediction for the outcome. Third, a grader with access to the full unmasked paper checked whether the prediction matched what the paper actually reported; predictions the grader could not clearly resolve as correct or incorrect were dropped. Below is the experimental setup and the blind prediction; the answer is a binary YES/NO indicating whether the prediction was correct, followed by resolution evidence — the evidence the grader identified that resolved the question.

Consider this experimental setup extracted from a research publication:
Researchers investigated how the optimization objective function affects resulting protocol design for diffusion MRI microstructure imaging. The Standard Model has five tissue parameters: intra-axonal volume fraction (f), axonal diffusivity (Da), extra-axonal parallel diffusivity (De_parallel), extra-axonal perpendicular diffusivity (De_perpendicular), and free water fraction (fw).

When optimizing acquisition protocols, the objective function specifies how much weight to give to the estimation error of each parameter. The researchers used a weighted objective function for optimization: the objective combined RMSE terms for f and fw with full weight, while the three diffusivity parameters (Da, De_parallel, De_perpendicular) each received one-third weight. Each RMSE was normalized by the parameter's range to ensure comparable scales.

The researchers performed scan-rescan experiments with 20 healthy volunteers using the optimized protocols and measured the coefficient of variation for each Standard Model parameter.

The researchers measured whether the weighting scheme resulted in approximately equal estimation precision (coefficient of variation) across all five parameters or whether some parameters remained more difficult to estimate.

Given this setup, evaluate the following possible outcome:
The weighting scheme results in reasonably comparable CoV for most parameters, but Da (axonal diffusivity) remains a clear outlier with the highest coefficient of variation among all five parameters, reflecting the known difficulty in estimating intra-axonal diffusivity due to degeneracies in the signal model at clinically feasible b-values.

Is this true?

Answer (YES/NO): NO